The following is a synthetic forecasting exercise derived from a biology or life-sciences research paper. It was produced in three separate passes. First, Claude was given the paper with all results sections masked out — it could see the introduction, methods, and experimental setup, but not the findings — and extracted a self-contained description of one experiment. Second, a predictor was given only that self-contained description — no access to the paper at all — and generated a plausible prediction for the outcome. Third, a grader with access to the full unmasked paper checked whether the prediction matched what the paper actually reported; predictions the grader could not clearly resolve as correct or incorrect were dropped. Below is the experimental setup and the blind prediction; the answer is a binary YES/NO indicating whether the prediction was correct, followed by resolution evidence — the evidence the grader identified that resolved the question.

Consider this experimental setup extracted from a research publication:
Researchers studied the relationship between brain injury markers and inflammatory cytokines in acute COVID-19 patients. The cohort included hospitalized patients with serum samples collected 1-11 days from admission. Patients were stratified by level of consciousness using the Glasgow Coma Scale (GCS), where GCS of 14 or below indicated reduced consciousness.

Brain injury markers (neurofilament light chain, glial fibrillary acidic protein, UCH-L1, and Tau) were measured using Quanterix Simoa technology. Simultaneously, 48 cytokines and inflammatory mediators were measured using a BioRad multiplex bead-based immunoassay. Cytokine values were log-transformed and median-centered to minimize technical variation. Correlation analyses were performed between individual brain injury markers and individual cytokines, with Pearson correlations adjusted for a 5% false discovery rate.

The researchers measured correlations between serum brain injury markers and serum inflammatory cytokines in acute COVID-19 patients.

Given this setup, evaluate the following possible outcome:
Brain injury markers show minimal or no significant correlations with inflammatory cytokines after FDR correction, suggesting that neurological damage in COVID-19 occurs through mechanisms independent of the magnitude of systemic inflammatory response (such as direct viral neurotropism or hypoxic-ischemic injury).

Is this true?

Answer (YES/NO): NO